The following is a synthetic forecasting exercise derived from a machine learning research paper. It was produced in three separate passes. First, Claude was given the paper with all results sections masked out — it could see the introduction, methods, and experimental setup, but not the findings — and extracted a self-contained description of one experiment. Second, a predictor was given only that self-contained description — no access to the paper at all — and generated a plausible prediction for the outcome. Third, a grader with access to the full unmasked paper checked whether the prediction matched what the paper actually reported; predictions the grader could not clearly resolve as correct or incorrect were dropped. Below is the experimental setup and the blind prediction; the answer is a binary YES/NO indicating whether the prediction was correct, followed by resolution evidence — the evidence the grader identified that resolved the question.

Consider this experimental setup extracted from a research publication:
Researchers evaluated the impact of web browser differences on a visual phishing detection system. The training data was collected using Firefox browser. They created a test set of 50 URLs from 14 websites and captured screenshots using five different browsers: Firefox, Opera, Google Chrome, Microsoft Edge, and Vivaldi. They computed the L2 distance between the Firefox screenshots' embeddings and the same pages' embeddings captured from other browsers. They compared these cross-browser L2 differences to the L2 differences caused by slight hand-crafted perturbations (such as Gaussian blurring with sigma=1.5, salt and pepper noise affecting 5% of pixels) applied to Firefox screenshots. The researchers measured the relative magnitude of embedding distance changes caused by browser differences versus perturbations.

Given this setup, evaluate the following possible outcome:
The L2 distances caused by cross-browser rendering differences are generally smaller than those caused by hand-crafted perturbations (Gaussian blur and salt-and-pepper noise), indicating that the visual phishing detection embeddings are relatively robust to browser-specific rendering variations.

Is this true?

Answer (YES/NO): YES